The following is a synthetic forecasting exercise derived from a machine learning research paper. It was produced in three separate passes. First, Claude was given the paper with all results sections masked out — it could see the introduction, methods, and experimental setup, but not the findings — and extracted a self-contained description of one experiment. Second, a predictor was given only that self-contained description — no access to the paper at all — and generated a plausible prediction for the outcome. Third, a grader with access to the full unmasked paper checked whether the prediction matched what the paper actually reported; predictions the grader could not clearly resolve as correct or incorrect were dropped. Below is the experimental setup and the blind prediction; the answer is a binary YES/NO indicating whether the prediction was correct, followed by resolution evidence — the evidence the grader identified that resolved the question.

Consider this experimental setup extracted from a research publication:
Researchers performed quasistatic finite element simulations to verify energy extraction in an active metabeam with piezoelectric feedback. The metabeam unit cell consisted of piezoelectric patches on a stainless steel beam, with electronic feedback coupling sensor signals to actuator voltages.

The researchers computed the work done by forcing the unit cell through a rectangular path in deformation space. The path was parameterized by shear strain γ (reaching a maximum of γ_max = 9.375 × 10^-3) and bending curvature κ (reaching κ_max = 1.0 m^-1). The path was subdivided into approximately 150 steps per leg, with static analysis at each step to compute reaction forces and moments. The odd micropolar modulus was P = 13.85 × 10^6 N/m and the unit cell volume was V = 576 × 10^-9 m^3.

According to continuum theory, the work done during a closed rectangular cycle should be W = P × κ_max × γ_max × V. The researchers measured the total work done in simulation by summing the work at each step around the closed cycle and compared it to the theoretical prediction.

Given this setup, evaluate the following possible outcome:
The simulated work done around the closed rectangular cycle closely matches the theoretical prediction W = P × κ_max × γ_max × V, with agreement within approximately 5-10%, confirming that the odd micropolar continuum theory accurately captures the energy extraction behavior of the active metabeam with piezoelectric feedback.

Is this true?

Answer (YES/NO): YES